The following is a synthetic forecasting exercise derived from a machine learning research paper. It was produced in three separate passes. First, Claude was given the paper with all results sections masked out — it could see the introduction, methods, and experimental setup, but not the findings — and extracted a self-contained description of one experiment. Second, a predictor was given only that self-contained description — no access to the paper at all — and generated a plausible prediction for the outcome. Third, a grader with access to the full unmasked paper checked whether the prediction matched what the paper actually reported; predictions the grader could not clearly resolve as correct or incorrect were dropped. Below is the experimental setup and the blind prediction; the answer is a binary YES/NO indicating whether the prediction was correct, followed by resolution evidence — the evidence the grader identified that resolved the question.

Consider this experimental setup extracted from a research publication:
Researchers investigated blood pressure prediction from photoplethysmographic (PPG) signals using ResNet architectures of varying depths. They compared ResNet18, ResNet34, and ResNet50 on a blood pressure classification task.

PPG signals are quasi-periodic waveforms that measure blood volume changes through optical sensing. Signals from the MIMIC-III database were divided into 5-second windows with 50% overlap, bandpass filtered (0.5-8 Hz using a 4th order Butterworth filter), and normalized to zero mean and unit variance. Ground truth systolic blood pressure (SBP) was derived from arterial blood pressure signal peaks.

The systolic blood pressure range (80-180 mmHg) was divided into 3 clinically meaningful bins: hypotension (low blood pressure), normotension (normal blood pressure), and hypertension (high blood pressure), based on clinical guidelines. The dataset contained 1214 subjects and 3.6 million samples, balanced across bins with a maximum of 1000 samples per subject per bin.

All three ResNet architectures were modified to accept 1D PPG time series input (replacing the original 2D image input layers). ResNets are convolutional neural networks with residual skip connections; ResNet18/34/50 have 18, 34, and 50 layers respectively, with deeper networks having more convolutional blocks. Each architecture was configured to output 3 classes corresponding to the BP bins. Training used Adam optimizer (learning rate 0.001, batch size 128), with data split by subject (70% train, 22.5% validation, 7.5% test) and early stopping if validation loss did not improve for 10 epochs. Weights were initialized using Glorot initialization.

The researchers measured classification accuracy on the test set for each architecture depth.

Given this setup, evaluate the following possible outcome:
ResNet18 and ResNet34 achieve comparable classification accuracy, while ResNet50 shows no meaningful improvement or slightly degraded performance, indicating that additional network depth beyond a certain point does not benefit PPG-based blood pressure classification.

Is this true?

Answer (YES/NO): YES